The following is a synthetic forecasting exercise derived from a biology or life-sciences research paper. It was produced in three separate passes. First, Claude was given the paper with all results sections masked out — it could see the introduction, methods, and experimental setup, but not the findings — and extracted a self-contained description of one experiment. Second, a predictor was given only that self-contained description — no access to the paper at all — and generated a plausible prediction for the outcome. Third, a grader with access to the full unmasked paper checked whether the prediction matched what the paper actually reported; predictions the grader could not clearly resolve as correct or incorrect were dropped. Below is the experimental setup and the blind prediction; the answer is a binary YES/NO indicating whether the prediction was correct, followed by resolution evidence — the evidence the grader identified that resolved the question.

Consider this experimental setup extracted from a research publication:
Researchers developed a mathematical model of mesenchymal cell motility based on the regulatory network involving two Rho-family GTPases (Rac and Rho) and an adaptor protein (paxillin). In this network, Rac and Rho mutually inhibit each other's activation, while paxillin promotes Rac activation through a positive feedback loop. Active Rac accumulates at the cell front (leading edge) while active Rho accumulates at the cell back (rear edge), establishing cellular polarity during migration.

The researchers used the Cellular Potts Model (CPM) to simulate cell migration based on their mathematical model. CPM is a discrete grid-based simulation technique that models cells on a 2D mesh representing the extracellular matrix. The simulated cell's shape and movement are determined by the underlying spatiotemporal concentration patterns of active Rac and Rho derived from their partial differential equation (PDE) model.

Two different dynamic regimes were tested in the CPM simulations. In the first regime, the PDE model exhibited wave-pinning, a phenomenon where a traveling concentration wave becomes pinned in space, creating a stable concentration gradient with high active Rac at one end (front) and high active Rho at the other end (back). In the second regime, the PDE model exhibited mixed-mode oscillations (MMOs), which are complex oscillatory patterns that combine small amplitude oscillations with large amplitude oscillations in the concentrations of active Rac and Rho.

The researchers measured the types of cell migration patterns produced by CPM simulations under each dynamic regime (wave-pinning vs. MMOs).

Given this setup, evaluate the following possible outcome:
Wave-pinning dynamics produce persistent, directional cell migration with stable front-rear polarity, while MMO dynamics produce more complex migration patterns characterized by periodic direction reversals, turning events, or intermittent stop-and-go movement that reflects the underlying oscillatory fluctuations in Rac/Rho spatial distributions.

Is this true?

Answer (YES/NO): YES